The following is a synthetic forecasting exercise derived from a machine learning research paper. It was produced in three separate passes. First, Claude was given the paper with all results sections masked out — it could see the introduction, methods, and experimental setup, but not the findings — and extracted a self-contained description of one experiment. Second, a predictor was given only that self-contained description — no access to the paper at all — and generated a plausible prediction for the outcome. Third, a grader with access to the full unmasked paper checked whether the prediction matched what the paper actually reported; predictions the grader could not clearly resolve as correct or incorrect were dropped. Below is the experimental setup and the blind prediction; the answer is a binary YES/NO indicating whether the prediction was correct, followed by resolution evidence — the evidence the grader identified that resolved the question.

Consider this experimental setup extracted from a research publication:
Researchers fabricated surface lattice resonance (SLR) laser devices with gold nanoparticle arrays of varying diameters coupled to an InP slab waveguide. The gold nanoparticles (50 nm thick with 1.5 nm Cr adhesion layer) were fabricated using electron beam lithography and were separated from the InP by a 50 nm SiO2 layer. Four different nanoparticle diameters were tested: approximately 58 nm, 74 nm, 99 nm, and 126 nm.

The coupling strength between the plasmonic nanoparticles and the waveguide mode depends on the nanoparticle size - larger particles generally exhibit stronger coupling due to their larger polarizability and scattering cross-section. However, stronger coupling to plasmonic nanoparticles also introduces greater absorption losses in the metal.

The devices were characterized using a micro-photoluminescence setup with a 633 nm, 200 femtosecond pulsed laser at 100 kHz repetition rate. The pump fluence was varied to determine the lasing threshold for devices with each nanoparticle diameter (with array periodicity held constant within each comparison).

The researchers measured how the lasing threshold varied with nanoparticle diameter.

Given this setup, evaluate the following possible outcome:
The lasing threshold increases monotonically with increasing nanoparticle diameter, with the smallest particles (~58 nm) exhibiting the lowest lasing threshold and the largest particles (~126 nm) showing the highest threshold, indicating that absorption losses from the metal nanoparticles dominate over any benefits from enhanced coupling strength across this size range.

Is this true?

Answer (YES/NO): NO